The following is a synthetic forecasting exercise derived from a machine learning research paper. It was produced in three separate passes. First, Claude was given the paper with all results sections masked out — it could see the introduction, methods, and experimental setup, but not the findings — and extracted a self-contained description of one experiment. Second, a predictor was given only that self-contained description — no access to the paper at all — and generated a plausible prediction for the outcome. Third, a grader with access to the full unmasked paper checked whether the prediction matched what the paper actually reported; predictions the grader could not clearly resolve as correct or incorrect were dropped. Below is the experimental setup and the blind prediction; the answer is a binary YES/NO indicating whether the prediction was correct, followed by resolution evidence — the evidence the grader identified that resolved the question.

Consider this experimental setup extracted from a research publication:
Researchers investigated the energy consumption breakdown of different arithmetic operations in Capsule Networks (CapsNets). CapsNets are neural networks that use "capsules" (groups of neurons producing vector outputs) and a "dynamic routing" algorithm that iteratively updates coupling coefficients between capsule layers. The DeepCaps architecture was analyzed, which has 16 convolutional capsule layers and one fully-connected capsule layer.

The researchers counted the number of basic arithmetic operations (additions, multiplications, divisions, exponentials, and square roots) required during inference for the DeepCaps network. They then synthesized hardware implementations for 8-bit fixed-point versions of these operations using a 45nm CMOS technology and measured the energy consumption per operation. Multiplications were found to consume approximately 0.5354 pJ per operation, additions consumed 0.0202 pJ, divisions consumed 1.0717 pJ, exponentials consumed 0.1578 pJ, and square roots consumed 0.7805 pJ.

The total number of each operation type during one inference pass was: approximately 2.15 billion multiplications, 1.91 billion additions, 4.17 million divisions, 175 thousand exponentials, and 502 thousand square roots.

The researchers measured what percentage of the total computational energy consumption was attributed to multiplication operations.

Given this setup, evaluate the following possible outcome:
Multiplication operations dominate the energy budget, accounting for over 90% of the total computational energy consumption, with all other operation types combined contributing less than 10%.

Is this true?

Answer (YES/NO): YES